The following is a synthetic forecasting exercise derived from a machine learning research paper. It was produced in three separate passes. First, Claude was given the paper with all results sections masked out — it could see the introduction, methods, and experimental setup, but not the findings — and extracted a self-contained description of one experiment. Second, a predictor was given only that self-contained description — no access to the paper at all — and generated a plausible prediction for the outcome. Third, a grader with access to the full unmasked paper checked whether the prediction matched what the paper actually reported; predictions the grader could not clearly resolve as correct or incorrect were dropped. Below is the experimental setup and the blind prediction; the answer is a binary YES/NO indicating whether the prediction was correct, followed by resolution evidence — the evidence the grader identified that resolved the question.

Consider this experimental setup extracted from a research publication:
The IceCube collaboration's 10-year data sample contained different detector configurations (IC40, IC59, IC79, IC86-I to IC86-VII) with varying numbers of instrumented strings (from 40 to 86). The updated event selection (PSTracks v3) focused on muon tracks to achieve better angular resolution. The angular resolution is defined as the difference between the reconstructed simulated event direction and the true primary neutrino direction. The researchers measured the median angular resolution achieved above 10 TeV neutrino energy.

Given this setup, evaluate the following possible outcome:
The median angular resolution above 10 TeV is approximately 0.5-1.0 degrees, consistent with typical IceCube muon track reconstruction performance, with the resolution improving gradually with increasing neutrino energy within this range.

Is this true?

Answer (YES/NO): NO